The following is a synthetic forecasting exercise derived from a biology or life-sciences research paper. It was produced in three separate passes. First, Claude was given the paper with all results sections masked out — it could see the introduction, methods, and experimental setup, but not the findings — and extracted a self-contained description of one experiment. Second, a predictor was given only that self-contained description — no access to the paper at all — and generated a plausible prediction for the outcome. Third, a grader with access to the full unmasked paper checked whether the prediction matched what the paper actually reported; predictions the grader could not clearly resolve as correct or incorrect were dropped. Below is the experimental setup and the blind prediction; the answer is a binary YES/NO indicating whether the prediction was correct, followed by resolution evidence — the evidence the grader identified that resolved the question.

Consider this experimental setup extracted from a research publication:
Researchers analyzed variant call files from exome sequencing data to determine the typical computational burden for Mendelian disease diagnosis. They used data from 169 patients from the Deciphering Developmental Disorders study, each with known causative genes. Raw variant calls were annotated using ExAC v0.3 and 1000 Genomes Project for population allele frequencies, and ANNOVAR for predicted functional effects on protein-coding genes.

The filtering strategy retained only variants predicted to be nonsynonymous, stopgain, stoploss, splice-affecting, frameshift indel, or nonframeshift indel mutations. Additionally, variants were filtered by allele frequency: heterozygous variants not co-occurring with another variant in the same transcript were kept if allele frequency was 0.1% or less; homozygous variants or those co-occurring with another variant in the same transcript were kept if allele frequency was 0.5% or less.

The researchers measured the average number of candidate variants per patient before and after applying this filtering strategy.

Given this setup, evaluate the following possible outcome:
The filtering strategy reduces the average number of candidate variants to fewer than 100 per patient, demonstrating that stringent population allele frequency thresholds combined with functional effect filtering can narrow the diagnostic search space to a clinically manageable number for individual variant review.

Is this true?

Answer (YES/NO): NO